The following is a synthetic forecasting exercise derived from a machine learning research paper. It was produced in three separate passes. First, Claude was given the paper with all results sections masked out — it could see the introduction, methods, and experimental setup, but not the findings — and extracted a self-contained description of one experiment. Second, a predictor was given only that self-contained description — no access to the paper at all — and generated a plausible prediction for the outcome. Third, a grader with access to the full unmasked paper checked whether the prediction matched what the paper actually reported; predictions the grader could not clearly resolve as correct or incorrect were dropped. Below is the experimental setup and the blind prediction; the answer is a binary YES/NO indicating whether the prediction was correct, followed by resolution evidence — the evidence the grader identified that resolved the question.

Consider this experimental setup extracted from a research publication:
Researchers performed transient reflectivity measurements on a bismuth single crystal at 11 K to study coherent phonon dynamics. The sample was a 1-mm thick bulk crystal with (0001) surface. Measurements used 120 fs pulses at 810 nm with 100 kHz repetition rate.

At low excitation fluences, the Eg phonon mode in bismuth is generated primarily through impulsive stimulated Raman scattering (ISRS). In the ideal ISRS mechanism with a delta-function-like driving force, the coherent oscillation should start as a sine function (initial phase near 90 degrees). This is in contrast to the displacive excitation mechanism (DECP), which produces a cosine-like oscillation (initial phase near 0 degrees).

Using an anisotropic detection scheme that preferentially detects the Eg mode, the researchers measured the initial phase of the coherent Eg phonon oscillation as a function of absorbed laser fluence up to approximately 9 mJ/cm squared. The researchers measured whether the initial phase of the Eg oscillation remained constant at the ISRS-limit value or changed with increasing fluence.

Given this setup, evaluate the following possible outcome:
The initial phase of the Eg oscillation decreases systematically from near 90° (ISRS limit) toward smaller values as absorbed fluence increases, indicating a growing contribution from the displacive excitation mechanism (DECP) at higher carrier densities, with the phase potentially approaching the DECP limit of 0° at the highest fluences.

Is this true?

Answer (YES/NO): NO